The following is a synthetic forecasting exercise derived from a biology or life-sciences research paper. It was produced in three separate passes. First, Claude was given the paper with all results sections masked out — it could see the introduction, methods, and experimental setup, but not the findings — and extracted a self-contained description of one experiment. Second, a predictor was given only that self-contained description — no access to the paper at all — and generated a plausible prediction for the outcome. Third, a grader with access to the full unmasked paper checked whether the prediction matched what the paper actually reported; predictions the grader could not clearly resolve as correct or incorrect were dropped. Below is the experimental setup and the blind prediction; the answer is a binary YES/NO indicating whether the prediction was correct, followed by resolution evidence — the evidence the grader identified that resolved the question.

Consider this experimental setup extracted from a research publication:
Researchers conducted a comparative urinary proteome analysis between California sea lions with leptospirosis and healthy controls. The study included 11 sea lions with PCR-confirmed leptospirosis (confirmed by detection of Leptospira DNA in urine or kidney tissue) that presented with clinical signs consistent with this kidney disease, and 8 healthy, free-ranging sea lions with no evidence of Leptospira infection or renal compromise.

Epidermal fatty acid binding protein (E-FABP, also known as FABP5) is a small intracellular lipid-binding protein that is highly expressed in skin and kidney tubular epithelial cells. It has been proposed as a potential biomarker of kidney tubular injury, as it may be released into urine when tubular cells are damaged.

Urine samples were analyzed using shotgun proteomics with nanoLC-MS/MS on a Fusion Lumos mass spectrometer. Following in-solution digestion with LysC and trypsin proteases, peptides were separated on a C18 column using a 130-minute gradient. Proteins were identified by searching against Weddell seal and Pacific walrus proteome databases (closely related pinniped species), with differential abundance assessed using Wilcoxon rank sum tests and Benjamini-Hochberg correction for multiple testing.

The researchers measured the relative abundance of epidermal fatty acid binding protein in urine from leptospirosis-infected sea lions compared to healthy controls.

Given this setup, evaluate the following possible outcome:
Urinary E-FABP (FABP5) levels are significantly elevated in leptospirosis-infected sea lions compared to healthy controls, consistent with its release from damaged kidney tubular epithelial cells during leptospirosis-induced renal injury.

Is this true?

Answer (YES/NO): YES